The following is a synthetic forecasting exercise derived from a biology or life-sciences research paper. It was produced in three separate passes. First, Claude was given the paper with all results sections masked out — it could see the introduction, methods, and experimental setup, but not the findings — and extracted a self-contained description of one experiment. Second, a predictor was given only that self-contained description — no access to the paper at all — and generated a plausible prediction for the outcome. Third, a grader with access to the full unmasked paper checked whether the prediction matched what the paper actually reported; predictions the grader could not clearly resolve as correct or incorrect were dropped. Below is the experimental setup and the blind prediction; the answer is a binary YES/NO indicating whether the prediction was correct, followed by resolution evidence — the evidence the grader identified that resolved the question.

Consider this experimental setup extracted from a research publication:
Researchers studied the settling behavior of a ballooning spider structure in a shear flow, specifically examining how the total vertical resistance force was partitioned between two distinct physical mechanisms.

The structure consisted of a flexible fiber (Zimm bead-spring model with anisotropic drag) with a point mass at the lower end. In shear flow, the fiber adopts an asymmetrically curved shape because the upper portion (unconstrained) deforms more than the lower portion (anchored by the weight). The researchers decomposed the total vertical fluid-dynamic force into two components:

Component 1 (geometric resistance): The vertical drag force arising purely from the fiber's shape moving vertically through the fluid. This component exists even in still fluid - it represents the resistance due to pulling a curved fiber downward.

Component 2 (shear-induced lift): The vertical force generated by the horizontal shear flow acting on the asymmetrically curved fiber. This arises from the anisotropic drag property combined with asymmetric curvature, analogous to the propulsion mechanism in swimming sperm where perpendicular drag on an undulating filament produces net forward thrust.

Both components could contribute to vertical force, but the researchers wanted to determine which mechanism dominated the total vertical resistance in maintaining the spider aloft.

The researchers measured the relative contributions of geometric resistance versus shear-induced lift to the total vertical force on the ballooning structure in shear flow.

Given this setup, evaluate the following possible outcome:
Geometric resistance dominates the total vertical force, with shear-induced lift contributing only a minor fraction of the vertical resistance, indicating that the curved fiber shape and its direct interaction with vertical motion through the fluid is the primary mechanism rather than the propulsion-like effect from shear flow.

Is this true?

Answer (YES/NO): NO